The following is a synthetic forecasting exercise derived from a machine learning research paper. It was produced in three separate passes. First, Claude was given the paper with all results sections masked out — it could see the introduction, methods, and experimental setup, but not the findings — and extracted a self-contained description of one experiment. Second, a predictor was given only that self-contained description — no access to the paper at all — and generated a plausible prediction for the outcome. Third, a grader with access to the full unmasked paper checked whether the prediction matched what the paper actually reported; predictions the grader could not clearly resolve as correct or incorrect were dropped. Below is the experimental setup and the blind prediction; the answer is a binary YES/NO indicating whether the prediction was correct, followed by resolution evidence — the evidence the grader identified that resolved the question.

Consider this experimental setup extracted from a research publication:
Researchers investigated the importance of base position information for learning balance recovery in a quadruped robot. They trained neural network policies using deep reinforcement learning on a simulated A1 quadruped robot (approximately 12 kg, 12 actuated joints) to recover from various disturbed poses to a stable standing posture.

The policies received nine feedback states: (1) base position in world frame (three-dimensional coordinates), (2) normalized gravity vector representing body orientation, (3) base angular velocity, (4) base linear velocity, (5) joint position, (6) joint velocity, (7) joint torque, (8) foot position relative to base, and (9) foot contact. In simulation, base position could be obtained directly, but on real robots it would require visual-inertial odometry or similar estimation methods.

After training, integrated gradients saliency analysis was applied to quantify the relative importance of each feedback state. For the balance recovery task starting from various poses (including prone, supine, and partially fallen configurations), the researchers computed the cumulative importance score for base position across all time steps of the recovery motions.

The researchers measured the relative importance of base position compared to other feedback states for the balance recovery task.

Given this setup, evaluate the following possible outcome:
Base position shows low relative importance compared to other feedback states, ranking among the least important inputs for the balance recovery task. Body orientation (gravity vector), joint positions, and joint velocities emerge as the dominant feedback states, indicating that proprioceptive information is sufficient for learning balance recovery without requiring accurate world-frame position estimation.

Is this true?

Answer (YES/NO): NO